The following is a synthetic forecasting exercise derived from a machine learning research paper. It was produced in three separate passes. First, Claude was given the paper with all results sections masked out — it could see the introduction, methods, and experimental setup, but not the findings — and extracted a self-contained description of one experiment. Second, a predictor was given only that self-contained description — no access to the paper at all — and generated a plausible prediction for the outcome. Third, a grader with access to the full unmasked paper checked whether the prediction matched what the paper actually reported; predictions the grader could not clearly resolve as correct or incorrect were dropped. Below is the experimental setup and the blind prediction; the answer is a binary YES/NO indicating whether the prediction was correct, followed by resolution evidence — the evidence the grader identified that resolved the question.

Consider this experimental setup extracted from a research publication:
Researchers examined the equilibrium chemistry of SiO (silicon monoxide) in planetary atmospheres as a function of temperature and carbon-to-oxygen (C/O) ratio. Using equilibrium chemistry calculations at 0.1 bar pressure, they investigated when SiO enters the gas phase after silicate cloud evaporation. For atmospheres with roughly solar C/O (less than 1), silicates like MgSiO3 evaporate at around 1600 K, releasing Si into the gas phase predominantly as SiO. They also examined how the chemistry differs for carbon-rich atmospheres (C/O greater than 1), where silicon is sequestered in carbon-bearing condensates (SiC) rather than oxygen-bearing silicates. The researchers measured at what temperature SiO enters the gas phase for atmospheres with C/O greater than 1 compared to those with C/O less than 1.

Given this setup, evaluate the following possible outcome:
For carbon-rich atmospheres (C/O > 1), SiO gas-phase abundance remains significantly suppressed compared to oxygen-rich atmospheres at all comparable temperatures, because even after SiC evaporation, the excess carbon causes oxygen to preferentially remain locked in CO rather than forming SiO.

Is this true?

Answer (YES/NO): NO